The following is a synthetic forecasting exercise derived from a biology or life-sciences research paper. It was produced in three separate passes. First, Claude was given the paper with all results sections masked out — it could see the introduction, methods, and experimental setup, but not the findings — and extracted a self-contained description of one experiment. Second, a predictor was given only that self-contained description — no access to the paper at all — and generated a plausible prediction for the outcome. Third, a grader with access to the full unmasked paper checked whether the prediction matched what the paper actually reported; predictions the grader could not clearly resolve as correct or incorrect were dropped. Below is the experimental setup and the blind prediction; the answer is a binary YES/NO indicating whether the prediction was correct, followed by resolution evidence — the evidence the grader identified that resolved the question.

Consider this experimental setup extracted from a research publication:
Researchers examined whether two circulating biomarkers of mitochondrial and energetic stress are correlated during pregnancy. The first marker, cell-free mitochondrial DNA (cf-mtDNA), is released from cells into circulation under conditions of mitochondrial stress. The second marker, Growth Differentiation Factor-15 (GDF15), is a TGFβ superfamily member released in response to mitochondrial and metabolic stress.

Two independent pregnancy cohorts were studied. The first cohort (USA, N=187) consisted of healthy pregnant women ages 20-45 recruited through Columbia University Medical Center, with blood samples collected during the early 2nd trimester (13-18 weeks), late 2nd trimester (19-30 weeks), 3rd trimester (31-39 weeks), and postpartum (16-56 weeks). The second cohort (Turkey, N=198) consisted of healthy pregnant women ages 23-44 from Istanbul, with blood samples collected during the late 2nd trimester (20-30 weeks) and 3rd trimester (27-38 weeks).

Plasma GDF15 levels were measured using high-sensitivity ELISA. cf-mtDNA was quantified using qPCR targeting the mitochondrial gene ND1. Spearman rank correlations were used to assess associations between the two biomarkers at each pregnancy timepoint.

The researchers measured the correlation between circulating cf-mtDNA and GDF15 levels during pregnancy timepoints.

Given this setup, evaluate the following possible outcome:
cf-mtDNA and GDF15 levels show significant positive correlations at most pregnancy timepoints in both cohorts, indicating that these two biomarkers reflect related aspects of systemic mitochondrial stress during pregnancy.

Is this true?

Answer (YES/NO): NO